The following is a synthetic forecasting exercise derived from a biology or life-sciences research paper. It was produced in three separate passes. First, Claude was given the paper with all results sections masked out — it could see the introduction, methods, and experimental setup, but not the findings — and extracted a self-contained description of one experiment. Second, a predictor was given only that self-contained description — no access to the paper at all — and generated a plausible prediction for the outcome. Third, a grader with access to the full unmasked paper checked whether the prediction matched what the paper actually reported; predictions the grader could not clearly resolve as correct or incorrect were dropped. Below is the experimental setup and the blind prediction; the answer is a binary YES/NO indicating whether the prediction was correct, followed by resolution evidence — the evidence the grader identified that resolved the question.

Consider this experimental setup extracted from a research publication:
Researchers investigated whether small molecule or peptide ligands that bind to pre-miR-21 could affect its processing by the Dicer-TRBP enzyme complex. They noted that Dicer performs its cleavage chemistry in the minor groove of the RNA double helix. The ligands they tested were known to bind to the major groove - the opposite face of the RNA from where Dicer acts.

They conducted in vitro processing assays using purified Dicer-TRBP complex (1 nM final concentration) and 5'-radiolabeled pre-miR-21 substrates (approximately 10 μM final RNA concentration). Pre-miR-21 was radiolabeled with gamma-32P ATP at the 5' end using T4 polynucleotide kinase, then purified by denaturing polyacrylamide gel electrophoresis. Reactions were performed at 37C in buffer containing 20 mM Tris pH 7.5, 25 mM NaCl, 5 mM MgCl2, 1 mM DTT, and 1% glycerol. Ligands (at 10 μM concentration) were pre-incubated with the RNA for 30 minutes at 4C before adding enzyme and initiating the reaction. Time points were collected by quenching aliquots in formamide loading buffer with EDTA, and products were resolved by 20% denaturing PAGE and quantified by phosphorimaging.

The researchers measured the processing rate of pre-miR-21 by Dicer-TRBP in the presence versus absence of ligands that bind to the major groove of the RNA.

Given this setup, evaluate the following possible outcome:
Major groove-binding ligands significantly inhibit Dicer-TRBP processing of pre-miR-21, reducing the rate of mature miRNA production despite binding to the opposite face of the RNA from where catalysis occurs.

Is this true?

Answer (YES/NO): YES